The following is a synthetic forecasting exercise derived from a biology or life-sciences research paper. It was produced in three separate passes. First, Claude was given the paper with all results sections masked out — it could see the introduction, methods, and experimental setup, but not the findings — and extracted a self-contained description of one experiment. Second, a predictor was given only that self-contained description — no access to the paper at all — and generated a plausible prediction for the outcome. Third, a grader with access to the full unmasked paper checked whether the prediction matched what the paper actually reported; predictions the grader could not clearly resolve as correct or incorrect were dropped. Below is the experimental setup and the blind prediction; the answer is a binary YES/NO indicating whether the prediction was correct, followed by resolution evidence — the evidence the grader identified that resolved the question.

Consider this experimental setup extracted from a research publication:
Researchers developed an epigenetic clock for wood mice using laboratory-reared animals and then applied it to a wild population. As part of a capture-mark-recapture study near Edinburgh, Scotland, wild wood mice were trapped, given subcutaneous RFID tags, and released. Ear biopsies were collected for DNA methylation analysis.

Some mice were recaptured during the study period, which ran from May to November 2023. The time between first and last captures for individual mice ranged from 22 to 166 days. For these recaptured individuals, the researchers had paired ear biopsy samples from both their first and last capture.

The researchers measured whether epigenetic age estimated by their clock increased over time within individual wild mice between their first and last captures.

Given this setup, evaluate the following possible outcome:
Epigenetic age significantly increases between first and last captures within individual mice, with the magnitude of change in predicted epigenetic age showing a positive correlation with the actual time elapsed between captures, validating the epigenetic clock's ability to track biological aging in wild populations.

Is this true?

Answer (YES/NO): YES